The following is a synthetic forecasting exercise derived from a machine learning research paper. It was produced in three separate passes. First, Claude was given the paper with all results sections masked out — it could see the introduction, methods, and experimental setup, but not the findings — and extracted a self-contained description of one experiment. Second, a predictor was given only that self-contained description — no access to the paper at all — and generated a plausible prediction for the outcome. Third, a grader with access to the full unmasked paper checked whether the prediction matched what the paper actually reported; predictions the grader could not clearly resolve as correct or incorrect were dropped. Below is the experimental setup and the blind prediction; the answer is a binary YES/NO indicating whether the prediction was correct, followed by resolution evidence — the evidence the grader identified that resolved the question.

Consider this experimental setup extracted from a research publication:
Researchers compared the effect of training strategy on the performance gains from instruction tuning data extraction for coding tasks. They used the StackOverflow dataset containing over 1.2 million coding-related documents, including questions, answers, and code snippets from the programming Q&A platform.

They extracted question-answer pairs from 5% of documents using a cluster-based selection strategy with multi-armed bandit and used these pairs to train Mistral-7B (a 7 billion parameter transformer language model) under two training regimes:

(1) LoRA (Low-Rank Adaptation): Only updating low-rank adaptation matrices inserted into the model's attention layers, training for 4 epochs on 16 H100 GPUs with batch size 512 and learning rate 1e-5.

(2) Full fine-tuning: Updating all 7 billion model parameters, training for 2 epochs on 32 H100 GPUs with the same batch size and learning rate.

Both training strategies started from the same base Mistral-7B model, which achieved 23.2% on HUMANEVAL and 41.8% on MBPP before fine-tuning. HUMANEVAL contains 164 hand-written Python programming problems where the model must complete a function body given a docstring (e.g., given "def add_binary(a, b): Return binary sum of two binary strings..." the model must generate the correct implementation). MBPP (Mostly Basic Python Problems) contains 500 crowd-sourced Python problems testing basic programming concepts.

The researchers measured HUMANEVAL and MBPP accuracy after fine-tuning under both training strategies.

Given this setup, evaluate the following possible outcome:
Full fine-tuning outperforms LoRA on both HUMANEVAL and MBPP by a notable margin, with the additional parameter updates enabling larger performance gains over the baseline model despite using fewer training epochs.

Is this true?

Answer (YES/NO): YES